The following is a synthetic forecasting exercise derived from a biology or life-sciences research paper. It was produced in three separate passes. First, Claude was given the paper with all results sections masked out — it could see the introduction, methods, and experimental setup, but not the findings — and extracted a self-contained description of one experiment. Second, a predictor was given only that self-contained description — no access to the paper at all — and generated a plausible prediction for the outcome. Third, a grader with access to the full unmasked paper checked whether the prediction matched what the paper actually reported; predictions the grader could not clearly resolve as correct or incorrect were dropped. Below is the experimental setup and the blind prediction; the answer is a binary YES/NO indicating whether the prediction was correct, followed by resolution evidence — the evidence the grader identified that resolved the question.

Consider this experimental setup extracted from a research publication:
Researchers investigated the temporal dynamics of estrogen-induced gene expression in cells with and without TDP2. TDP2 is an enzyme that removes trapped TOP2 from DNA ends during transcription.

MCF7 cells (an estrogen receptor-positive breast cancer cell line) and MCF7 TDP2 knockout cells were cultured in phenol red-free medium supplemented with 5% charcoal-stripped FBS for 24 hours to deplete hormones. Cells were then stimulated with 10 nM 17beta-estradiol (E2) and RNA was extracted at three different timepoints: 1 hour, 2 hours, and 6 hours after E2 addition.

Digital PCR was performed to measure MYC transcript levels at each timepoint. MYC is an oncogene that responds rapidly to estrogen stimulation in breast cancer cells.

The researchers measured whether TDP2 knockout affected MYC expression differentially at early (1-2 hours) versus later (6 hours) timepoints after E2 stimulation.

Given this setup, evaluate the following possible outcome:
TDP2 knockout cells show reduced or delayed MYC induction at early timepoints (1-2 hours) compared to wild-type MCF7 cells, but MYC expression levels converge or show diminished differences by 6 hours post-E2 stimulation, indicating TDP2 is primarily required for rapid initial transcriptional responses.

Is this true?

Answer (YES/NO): NO